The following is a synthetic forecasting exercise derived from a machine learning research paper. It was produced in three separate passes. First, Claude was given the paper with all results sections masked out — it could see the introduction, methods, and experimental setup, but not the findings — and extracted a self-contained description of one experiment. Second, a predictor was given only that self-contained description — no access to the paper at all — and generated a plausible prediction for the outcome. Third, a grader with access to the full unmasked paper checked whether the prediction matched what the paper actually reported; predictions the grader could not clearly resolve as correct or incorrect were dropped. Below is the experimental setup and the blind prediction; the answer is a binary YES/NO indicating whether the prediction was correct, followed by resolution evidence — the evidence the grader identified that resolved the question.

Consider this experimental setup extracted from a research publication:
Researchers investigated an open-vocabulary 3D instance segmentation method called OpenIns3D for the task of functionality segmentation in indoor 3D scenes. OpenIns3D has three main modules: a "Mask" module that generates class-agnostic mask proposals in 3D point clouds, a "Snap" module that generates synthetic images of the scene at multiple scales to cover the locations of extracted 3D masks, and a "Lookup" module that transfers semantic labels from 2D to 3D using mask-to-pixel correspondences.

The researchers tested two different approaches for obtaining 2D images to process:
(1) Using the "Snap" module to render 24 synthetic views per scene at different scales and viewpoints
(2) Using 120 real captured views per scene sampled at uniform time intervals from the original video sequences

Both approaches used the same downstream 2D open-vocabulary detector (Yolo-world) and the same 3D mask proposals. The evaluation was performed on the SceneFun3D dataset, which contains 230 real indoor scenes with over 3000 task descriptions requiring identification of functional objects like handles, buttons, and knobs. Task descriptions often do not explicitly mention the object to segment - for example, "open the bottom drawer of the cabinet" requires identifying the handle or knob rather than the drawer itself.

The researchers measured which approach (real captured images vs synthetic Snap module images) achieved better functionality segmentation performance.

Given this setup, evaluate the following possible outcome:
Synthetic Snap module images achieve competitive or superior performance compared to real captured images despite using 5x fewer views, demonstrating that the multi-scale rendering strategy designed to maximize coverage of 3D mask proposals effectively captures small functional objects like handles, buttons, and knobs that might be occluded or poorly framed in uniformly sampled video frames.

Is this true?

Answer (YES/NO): NO